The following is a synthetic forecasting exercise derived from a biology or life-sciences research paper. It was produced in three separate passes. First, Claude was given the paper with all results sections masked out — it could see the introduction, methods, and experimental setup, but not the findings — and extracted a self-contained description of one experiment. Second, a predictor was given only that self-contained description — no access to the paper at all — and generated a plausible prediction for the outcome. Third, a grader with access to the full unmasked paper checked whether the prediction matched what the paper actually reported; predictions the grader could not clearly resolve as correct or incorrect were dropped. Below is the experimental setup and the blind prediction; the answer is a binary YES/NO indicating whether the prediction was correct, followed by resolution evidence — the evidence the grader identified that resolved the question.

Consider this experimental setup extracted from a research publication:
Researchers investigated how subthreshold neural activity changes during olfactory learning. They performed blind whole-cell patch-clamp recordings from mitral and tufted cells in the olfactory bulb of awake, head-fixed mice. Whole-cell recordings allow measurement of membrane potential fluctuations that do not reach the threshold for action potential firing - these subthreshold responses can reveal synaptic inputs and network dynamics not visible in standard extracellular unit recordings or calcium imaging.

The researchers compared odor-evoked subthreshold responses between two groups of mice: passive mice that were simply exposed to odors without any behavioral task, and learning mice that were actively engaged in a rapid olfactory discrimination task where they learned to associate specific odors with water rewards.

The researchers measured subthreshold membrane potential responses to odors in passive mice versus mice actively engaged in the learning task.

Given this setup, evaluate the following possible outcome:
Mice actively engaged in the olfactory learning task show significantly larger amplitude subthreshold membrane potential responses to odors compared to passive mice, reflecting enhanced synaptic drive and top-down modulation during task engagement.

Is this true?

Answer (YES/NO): NO